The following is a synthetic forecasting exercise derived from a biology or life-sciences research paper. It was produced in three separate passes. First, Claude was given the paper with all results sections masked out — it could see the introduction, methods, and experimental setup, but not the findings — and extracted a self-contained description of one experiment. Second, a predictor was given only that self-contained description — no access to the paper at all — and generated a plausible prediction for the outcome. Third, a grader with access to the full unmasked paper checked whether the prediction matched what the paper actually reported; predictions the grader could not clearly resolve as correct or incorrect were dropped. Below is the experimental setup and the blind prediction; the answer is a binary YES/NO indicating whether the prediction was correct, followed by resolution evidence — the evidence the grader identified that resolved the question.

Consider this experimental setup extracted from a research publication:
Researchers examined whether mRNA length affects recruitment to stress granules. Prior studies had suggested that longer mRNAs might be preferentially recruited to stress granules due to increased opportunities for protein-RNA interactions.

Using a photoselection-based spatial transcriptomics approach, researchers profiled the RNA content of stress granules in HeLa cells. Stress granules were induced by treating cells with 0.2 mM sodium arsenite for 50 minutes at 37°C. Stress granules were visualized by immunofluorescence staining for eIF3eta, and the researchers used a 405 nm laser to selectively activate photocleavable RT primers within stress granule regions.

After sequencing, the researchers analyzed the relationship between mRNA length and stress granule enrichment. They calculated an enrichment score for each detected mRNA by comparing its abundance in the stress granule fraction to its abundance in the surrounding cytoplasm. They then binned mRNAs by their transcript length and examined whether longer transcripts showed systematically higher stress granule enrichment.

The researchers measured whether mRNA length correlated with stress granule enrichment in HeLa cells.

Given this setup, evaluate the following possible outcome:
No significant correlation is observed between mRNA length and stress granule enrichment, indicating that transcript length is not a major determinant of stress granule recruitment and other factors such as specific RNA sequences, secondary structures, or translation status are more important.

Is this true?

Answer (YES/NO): NO